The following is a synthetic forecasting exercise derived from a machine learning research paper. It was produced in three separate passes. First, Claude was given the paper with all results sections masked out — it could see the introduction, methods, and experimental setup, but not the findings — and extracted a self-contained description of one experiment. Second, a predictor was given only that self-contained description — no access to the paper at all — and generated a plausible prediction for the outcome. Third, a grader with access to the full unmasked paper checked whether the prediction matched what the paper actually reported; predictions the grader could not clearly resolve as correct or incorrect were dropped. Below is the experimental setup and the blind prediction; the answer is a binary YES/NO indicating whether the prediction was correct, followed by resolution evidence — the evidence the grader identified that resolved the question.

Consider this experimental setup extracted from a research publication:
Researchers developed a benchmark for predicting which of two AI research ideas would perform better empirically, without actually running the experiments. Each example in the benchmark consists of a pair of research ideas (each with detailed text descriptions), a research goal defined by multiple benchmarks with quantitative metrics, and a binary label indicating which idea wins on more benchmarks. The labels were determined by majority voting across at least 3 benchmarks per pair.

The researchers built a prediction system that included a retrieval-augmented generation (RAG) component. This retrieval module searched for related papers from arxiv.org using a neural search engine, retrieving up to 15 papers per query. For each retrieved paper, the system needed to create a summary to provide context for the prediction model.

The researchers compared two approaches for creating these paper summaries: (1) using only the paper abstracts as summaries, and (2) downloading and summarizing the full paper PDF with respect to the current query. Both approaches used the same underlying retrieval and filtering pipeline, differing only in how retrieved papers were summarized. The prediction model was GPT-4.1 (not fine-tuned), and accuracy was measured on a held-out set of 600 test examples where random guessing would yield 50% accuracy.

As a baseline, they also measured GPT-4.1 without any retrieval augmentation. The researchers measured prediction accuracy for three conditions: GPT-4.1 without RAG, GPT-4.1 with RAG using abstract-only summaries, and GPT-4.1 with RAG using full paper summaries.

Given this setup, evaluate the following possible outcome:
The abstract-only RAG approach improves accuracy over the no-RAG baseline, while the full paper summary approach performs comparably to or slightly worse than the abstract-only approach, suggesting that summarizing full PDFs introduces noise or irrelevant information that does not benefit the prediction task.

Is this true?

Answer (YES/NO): NO